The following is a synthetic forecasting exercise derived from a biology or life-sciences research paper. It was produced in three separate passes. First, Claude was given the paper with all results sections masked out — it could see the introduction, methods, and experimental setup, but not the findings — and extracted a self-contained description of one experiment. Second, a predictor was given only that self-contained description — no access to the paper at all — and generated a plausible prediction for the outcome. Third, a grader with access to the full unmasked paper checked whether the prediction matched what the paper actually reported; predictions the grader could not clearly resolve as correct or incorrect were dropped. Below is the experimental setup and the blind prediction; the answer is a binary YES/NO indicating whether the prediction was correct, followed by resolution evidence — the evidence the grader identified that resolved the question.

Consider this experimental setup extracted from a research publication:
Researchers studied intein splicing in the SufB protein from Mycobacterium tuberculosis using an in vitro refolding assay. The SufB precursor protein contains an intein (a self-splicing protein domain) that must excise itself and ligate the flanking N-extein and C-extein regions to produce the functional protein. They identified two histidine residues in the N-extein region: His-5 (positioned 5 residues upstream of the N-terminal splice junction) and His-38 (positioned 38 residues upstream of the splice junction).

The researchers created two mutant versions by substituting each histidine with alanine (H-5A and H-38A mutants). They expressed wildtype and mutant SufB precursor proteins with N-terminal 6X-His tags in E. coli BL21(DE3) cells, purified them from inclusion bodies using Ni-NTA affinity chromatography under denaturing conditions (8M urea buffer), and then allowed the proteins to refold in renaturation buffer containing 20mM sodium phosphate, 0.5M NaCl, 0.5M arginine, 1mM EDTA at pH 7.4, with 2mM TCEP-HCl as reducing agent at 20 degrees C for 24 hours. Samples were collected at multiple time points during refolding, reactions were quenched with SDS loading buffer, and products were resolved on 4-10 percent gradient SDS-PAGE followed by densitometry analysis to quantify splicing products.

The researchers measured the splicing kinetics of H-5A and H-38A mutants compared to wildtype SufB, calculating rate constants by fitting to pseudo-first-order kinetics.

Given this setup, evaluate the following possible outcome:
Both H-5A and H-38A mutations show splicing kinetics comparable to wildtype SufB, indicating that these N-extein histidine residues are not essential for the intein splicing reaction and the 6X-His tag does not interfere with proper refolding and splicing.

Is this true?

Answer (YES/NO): NO